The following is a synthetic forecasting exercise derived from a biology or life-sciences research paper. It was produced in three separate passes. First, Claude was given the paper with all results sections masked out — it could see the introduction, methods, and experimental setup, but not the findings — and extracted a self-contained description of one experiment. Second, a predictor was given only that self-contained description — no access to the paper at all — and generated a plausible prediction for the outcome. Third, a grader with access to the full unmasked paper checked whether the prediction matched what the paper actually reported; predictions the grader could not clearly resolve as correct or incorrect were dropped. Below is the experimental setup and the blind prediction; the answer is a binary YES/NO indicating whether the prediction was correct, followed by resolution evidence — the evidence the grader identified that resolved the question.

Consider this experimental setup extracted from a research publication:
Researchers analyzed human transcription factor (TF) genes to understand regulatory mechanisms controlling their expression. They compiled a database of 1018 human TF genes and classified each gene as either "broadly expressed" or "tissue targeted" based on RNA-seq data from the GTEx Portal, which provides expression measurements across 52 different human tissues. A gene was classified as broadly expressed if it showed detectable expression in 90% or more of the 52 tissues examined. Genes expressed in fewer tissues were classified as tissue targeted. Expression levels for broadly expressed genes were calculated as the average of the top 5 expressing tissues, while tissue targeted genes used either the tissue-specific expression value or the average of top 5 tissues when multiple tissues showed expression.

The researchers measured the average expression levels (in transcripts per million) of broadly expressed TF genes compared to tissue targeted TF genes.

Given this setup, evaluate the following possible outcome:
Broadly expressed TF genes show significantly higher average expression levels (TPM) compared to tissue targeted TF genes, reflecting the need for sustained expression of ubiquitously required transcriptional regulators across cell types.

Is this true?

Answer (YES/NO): YES